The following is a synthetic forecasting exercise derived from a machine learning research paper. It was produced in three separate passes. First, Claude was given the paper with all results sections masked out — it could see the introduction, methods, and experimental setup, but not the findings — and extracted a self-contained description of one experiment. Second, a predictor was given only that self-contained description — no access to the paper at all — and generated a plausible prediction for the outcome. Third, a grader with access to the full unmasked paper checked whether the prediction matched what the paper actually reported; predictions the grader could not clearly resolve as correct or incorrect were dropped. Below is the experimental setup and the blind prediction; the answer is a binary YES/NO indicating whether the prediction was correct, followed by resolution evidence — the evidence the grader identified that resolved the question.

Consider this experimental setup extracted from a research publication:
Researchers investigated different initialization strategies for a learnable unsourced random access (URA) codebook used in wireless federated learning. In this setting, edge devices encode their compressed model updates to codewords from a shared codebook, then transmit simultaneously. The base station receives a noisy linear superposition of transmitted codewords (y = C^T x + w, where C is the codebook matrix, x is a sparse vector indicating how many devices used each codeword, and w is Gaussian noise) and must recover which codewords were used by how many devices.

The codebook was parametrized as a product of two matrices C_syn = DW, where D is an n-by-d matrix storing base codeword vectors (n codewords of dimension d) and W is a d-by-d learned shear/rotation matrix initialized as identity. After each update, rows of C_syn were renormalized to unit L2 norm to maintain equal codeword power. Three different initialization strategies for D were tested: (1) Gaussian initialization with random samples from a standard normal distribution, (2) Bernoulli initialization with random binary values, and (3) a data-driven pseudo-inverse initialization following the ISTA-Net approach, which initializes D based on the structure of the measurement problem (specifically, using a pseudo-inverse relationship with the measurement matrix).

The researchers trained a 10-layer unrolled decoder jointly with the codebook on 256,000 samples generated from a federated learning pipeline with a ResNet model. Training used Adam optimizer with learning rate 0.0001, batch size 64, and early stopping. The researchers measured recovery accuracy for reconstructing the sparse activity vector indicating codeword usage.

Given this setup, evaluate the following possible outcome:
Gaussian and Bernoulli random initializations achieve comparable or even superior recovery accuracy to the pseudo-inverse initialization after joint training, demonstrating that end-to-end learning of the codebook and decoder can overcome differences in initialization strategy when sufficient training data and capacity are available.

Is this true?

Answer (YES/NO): NO